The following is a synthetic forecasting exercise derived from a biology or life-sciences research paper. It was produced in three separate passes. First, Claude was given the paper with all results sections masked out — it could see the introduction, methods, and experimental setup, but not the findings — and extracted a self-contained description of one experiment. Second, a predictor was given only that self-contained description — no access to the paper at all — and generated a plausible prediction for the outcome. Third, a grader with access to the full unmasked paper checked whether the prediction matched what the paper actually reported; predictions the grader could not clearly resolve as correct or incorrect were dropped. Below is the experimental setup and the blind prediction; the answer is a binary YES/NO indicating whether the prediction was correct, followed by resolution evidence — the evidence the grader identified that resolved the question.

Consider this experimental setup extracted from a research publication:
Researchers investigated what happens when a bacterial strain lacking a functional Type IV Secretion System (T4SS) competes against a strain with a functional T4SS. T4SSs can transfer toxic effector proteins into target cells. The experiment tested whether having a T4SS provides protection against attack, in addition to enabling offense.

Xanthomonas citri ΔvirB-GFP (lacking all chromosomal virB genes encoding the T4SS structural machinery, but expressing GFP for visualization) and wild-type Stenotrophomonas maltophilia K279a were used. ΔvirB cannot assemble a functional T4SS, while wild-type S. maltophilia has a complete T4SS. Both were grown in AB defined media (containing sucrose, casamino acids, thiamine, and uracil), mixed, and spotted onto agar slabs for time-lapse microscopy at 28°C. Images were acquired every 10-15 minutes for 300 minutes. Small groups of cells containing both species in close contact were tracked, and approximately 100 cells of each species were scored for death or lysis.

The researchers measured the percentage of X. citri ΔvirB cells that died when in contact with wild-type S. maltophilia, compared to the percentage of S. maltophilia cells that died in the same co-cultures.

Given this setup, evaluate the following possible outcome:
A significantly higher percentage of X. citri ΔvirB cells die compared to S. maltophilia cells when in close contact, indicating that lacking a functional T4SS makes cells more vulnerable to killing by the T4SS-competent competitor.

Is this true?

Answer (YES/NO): YES